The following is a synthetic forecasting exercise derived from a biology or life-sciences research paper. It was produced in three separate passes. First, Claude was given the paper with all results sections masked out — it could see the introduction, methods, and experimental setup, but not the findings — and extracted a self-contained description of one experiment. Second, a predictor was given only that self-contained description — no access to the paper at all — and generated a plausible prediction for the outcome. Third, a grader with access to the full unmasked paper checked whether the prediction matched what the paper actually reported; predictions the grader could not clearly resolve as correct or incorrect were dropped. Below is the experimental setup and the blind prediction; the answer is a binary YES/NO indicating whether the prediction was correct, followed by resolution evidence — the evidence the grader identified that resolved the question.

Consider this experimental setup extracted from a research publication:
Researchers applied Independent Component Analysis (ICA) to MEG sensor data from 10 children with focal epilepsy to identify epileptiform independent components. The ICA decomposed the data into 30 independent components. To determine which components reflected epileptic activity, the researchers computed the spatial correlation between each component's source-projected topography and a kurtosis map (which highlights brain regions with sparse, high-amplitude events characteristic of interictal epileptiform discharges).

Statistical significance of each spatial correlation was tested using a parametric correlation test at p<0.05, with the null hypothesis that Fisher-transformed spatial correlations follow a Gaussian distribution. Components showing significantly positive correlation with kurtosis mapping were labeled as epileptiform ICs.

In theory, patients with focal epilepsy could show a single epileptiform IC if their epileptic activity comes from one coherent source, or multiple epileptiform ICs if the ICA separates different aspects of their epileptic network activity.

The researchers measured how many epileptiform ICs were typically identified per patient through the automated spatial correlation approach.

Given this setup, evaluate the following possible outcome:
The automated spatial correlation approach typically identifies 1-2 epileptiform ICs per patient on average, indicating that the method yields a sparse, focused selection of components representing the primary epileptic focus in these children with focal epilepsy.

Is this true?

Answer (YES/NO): YES